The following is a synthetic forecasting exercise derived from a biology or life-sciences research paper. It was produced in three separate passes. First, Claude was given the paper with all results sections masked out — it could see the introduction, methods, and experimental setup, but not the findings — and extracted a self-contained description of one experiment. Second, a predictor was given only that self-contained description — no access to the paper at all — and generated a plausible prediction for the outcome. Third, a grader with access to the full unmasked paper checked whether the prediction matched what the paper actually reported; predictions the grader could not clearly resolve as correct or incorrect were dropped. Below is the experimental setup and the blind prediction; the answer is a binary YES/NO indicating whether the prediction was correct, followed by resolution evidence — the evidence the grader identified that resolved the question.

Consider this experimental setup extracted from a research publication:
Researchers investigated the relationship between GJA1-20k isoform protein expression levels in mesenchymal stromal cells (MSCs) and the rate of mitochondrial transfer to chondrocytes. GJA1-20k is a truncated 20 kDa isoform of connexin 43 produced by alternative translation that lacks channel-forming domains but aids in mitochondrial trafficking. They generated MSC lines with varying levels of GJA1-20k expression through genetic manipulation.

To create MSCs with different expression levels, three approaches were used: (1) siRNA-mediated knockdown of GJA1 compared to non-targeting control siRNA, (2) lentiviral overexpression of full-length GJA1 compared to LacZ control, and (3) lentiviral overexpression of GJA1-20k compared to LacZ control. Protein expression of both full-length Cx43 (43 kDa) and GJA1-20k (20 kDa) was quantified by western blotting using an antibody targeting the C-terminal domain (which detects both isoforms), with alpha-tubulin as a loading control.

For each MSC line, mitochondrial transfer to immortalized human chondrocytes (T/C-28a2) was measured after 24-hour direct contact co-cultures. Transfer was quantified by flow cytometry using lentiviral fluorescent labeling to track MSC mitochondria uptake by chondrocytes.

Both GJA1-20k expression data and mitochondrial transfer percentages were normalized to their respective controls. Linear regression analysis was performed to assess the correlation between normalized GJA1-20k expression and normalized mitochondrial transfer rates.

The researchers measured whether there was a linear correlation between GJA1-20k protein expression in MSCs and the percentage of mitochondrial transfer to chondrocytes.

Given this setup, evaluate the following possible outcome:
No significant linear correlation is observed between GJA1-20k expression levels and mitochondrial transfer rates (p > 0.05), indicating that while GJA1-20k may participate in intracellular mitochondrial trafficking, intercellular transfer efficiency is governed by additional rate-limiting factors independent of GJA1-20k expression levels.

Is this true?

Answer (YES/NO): NO